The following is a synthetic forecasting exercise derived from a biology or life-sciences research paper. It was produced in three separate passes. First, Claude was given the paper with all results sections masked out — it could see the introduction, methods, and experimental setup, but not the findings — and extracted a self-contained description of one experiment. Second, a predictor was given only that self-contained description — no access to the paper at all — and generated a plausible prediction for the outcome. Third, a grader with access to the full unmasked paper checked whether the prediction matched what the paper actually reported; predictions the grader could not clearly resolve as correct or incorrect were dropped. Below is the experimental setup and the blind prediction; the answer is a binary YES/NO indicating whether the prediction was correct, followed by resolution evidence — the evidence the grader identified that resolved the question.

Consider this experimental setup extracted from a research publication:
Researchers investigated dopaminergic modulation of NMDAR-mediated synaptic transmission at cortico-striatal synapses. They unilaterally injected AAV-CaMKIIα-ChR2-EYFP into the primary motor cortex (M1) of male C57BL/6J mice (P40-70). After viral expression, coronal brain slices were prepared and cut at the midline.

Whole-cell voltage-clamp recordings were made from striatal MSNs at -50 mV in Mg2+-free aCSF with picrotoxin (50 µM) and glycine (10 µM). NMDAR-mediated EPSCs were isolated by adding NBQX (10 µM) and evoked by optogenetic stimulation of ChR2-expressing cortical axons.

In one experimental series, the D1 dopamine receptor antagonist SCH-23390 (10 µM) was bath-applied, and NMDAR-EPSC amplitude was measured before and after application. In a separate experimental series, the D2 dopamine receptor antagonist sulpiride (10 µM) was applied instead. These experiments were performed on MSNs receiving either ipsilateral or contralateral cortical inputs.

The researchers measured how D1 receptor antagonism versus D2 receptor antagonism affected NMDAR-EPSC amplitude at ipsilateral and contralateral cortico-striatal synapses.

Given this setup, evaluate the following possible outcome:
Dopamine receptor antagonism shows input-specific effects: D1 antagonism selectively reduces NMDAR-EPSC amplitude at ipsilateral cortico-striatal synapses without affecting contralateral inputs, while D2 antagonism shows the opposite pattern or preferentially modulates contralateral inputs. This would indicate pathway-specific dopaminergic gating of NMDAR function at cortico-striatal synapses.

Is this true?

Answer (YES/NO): NO